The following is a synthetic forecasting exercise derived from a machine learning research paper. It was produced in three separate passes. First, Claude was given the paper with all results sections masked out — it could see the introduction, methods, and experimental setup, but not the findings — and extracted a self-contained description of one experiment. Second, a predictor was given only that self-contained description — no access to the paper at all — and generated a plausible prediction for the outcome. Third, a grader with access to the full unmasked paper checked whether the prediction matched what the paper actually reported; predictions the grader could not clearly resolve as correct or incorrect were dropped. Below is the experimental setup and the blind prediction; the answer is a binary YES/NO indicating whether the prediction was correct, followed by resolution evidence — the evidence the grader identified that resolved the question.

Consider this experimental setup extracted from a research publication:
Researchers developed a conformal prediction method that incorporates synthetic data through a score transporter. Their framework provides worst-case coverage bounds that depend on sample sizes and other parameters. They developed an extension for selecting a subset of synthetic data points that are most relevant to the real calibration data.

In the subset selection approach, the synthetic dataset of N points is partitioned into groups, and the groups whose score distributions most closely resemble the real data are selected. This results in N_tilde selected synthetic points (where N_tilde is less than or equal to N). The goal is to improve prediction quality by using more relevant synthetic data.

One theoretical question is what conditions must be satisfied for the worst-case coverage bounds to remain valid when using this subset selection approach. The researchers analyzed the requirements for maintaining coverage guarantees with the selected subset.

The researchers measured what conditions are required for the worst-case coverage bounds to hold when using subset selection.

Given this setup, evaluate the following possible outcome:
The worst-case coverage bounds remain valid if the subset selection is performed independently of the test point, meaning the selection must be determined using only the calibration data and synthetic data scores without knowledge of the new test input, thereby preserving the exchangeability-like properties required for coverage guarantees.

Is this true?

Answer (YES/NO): NO